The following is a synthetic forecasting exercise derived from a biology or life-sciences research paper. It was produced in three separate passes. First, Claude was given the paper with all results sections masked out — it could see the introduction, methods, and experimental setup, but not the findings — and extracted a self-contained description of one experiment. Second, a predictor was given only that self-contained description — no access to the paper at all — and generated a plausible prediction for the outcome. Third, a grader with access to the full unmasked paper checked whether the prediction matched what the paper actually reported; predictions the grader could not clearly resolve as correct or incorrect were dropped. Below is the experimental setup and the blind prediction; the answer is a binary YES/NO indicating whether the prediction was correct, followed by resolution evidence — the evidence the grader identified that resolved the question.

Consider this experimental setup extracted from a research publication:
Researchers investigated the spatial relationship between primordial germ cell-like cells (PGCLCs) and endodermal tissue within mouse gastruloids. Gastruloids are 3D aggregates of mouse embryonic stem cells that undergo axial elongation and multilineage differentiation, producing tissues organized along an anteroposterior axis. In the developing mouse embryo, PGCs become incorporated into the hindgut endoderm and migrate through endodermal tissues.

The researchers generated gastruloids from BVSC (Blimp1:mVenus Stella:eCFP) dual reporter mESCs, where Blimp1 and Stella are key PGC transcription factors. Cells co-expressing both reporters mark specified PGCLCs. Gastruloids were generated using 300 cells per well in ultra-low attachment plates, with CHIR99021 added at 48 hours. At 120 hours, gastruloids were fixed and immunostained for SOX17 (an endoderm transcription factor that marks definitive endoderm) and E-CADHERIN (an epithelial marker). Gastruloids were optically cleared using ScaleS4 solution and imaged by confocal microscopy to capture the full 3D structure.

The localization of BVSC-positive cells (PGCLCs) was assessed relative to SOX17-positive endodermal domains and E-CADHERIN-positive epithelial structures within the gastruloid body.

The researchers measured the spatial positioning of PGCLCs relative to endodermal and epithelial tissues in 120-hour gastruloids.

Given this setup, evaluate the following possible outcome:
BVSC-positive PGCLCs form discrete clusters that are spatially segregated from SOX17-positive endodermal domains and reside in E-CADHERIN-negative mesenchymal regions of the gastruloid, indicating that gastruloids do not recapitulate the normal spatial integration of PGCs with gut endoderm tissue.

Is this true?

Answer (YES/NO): NO